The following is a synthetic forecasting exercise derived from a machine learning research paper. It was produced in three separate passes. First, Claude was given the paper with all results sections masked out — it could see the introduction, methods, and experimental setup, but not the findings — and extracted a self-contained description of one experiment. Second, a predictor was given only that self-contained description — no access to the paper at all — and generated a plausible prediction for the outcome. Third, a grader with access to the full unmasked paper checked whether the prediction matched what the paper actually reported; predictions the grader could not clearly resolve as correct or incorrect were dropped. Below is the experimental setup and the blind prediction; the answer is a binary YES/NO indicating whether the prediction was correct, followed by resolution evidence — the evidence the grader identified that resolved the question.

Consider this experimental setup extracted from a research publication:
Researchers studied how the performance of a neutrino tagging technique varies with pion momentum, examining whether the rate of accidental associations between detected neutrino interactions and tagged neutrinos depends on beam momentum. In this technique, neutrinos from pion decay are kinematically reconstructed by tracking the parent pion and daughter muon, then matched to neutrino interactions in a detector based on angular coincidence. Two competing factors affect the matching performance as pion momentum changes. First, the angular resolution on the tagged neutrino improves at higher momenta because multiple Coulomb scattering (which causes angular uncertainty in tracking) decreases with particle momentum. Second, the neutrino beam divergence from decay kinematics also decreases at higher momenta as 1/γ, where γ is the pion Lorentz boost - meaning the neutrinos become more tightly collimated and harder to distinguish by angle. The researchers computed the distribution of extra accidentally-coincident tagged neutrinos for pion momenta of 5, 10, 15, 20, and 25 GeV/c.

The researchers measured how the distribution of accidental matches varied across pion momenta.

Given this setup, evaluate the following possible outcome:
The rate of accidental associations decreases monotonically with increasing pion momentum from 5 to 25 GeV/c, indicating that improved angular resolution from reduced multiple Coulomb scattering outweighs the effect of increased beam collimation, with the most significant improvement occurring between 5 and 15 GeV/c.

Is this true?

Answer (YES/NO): NO